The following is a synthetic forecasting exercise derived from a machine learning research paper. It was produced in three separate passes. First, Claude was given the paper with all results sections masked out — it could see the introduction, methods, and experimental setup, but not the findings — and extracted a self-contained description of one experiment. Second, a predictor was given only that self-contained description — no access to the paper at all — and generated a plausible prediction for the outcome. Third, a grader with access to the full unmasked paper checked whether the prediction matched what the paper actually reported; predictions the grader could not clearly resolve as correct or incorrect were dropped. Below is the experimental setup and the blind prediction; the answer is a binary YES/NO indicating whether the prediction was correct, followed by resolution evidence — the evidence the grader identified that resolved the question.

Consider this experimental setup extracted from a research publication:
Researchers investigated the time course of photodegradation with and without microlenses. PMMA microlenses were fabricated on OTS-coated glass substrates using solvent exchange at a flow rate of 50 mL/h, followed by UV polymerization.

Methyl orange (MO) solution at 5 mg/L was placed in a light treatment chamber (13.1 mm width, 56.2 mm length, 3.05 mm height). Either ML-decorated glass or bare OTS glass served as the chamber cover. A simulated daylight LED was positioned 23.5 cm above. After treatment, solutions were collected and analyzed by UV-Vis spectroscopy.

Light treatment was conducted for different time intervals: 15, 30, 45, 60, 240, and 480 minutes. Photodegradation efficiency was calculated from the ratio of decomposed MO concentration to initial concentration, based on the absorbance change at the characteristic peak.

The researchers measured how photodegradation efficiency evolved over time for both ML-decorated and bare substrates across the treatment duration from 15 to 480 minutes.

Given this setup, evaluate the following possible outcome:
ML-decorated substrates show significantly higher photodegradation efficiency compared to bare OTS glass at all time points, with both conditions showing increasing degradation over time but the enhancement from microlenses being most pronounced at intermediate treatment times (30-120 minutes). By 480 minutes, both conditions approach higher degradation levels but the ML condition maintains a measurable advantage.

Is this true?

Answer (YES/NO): YES